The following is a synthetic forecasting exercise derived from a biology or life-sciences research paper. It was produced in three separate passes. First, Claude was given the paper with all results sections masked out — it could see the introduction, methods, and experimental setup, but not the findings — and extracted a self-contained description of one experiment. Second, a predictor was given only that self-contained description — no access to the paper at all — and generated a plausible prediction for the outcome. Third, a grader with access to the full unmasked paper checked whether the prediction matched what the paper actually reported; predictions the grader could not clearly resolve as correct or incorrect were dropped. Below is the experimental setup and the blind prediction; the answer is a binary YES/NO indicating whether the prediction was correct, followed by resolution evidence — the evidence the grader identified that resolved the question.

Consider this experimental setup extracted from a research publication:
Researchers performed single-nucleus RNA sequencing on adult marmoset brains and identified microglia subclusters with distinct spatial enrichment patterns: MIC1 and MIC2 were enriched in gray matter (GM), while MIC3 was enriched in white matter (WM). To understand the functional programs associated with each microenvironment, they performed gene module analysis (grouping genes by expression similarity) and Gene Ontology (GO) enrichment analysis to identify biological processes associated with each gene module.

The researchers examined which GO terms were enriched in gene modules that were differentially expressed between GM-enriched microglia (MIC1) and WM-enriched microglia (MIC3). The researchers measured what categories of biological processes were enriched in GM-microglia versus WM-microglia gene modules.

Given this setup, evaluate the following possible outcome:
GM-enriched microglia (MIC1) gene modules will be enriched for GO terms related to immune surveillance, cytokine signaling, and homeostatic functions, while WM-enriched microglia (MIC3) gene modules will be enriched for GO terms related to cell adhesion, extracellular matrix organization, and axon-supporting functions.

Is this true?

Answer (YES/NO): NO